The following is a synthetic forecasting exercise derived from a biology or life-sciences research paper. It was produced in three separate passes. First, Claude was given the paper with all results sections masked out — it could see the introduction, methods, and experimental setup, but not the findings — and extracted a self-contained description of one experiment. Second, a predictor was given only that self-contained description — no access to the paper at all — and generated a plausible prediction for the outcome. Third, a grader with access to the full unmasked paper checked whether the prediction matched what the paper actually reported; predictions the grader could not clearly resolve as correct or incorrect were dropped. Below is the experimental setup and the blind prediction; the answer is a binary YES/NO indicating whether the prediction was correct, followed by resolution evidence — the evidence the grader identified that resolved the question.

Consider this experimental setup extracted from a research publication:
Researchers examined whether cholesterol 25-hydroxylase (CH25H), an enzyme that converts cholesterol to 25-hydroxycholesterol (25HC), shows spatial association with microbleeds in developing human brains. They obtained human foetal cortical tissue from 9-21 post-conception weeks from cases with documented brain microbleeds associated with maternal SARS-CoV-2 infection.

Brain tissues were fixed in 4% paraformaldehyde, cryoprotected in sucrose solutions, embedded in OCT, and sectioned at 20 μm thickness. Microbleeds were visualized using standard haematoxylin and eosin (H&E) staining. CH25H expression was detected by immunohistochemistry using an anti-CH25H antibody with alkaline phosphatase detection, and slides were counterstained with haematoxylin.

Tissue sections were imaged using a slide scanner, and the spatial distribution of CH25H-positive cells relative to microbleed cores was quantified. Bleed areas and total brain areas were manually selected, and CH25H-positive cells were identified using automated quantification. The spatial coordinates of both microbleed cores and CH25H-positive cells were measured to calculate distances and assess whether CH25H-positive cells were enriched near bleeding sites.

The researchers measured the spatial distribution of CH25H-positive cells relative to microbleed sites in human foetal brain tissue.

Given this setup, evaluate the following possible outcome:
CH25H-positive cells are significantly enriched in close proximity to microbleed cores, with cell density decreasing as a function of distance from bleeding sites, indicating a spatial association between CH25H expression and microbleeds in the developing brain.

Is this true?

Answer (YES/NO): NO